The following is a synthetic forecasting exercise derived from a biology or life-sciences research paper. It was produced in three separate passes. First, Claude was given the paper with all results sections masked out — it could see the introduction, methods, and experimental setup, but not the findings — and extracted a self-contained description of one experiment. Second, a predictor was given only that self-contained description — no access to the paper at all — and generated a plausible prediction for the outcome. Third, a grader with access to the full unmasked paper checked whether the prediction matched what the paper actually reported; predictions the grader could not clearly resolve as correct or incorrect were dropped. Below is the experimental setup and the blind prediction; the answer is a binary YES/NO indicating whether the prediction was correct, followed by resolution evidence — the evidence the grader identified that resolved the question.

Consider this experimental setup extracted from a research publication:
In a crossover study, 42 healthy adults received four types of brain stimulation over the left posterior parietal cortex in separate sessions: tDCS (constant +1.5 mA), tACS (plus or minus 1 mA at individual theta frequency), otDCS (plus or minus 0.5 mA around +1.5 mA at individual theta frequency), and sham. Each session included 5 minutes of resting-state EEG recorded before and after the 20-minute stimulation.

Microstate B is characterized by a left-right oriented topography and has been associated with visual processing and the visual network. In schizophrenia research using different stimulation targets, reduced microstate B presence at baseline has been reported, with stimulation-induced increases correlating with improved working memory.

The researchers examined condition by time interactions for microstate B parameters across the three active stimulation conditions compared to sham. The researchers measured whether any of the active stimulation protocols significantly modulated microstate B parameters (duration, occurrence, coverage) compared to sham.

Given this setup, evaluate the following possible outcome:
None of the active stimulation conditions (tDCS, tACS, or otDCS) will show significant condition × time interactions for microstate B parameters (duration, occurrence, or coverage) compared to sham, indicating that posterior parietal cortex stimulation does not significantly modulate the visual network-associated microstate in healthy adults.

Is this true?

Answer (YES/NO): NO